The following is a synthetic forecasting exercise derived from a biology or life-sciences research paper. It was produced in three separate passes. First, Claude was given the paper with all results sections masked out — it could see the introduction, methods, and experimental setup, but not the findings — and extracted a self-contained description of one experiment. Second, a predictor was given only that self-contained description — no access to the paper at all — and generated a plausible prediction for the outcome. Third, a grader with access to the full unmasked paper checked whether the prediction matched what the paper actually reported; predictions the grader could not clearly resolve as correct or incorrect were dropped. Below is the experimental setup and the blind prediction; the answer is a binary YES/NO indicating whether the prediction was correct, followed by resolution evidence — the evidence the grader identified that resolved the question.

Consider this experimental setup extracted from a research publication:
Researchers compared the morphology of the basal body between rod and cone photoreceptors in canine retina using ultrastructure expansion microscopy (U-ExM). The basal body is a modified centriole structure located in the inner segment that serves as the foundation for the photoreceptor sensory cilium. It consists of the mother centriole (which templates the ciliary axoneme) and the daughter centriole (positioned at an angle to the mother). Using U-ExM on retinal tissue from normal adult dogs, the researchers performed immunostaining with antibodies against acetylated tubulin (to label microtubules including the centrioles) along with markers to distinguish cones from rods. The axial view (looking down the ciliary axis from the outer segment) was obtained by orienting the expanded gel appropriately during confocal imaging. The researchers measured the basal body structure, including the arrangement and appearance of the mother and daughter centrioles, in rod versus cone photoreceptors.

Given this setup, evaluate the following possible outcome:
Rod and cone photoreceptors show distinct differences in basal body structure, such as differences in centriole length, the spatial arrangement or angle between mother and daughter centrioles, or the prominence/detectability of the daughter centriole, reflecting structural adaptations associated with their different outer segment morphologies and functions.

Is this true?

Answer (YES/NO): YES